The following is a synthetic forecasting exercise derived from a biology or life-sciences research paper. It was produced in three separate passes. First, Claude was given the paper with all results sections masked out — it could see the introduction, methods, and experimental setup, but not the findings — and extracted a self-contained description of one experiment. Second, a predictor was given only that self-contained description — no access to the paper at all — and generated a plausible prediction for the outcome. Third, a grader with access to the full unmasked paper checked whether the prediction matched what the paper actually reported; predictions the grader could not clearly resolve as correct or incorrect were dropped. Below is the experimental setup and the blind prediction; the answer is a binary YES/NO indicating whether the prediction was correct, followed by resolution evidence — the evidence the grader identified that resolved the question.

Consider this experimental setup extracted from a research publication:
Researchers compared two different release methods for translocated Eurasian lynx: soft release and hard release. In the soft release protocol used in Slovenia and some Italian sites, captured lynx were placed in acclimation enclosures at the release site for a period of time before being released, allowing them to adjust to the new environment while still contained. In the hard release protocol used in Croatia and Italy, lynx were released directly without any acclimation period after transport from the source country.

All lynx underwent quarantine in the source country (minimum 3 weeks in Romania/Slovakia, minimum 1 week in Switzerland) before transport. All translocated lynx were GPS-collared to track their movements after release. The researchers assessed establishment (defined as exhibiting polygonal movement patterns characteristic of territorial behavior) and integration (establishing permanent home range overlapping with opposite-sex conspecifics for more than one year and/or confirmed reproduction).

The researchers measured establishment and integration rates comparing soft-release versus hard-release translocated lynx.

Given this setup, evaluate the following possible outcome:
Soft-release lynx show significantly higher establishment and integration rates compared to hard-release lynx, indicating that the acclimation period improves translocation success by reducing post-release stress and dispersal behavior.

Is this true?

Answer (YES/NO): NO